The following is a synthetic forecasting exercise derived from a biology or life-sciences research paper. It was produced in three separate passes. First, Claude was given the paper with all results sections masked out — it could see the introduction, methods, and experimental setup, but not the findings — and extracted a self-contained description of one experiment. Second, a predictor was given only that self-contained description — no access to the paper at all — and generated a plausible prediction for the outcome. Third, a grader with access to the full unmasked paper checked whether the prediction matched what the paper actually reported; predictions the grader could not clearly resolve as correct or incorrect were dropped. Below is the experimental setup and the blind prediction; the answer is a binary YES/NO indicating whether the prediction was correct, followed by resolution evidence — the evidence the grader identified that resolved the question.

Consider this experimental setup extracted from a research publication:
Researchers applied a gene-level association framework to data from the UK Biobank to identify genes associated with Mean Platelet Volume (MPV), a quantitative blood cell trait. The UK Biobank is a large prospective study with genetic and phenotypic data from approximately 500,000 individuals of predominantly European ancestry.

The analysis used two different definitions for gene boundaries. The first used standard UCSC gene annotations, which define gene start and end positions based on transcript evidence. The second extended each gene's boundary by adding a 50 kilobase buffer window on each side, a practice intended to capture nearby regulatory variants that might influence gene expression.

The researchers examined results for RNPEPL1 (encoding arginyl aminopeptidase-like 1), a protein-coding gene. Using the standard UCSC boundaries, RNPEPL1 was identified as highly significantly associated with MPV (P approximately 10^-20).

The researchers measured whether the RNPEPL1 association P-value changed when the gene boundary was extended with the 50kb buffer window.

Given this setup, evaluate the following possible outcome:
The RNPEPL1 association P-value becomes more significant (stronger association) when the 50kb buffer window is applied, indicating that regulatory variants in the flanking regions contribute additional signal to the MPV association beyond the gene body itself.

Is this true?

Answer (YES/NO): NO